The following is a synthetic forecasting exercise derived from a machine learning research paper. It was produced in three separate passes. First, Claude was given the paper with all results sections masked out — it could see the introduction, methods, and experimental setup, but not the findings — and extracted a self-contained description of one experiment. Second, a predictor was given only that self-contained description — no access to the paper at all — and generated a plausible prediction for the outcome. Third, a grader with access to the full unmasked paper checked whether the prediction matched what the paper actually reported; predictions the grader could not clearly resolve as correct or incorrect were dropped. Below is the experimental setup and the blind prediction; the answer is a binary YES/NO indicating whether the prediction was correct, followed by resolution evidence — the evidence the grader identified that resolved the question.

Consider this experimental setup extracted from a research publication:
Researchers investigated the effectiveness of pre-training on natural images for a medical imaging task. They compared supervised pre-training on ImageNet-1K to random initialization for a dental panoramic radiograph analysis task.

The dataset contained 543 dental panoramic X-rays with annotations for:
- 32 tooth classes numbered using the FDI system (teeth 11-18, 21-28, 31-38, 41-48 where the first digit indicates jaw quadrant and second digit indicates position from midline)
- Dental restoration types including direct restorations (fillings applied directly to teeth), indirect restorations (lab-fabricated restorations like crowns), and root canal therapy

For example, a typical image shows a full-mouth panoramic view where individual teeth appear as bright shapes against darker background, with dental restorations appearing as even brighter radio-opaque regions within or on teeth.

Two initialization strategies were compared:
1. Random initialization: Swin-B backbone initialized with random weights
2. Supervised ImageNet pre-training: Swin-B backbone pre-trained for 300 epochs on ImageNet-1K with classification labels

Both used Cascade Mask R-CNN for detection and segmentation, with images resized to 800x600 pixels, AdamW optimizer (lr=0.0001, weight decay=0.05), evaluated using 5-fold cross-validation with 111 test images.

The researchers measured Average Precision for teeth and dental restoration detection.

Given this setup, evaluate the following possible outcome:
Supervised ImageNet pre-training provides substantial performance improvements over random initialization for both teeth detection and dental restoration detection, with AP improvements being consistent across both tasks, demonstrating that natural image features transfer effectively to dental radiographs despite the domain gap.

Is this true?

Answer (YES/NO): NO